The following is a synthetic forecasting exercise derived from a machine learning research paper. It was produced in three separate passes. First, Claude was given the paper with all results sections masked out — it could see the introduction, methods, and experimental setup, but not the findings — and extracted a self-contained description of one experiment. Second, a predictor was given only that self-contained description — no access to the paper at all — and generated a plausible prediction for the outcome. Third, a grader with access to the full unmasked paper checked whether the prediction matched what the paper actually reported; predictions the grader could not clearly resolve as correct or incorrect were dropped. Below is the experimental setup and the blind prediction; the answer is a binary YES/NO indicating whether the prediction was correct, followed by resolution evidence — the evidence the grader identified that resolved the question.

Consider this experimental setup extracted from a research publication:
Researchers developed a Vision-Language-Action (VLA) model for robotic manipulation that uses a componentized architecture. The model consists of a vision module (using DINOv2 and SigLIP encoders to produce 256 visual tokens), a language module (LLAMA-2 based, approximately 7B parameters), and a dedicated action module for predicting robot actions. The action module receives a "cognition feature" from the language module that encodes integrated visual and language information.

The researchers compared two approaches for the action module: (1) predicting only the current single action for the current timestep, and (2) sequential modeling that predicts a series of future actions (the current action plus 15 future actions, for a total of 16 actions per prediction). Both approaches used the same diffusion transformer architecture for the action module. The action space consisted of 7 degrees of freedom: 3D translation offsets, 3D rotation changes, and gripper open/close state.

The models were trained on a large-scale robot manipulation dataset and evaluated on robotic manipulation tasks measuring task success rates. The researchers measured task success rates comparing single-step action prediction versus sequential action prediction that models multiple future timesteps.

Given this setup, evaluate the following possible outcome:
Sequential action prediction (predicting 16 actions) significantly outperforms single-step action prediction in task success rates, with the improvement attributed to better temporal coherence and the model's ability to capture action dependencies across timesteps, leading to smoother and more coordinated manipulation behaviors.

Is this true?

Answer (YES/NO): YES